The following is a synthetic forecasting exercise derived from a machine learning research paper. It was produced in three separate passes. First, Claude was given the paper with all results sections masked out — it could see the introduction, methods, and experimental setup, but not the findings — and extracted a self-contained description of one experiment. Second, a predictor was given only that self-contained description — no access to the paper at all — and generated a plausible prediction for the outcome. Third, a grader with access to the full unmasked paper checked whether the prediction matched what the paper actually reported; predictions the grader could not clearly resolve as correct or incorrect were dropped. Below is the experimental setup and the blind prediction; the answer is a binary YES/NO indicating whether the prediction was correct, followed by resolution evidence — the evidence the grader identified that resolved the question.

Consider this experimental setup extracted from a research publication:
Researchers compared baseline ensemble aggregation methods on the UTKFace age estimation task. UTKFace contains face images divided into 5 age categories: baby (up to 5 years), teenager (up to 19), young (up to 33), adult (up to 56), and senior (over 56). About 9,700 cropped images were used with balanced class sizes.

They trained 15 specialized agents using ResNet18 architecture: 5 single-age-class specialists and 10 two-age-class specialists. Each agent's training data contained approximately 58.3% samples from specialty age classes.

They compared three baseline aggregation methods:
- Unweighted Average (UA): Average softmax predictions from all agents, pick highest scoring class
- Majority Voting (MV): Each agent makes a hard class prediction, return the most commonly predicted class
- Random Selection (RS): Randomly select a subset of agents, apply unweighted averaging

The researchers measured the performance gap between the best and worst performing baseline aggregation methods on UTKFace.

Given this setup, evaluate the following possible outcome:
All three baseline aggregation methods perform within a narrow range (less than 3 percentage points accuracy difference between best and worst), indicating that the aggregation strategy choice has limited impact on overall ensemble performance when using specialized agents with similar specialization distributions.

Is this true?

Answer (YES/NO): NO